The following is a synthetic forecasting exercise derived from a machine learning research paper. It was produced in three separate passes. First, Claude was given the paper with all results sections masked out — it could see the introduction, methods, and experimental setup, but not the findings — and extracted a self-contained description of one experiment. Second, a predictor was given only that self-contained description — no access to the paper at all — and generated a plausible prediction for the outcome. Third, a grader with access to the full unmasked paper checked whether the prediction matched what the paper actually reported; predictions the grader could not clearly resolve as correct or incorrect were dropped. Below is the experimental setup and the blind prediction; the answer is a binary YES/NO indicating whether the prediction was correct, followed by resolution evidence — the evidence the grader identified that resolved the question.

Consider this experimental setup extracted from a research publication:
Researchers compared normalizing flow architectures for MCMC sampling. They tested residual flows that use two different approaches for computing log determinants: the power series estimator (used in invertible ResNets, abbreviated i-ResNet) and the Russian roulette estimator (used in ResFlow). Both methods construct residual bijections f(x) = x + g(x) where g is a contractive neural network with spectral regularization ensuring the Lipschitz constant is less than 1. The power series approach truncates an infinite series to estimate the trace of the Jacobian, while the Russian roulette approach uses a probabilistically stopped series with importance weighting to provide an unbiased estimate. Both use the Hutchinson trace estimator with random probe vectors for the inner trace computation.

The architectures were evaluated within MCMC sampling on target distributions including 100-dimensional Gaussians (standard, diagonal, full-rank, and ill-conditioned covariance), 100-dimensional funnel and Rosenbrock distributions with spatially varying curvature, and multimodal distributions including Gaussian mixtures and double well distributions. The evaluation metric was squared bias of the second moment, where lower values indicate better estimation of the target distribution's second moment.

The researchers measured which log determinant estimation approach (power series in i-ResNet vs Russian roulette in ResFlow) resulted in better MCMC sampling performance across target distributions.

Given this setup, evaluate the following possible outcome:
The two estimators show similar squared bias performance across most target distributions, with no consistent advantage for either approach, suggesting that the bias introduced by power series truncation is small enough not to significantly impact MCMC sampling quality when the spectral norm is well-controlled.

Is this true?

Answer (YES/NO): NO